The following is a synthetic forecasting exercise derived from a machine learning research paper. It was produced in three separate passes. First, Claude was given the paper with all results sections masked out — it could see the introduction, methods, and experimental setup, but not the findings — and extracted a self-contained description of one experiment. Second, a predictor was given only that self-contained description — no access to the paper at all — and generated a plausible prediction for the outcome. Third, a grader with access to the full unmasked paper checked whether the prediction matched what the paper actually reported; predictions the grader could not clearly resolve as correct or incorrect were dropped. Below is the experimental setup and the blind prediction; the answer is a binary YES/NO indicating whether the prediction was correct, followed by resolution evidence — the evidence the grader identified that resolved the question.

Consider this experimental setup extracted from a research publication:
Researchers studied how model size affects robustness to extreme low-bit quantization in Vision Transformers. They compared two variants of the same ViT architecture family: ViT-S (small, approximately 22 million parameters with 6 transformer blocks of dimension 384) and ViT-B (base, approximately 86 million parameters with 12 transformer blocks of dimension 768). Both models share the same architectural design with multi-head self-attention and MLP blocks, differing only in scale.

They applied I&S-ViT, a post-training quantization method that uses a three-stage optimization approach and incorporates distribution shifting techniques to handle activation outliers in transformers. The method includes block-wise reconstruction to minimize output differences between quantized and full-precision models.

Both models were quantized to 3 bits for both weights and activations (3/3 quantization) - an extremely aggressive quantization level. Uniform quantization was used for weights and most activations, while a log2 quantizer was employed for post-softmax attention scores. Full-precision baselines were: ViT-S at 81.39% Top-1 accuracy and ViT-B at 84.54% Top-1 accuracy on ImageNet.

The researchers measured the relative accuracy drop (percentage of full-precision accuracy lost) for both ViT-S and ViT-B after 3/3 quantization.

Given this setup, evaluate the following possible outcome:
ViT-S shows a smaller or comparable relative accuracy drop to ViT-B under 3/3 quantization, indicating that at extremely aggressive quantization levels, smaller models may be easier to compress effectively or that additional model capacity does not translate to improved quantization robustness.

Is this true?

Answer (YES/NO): NO